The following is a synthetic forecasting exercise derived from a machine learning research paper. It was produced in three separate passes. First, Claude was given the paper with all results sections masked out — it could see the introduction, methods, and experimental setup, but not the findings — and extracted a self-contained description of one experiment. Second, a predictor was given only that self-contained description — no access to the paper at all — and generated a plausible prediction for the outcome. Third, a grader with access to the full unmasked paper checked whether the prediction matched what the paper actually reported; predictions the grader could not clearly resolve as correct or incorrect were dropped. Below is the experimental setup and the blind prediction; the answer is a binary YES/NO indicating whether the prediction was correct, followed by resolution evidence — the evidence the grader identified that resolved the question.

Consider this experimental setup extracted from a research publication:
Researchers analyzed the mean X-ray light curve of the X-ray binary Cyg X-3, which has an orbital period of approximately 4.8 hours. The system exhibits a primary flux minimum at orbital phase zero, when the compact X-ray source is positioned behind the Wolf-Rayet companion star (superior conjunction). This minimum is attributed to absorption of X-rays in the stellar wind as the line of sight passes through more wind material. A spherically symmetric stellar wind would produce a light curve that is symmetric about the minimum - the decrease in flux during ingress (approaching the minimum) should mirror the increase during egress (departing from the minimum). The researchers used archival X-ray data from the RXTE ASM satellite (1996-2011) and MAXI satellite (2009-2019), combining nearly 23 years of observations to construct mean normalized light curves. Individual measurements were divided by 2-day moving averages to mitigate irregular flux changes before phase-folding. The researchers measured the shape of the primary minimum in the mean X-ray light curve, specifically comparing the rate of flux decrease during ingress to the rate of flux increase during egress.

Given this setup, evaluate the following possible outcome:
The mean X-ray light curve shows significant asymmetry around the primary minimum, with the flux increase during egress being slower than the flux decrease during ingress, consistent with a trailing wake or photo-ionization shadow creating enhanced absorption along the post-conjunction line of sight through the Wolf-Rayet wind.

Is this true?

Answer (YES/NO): NO